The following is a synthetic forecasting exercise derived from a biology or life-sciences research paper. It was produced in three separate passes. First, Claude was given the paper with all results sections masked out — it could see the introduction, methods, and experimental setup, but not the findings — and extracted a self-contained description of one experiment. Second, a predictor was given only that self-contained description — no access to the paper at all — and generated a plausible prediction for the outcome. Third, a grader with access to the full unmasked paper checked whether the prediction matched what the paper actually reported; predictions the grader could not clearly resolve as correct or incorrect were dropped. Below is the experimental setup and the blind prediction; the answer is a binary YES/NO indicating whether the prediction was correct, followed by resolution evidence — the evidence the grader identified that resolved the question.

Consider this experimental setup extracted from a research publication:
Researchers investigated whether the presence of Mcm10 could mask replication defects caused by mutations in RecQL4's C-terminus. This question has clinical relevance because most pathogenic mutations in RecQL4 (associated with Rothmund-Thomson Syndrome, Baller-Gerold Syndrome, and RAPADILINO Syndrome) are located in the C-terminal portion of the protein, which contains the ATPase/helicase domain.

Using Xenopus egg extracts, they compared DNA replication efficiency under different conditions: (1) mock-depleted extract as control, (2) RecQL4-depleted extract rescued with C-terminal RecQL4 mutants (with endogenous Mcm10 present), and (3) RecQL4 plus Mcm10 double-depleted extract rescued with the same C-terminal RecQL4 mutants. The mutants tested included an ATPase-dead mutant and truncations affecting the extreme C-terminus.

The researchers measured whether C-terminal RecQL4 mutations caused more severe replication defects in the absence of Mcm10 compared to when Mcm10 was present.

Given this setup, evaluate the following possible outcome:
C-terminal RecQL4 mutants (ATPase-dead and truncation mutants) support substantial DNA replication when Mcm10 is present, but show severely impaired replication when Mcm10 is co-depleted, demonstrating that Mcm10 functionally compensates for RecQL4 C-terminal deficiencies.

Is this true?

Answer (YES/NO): YES